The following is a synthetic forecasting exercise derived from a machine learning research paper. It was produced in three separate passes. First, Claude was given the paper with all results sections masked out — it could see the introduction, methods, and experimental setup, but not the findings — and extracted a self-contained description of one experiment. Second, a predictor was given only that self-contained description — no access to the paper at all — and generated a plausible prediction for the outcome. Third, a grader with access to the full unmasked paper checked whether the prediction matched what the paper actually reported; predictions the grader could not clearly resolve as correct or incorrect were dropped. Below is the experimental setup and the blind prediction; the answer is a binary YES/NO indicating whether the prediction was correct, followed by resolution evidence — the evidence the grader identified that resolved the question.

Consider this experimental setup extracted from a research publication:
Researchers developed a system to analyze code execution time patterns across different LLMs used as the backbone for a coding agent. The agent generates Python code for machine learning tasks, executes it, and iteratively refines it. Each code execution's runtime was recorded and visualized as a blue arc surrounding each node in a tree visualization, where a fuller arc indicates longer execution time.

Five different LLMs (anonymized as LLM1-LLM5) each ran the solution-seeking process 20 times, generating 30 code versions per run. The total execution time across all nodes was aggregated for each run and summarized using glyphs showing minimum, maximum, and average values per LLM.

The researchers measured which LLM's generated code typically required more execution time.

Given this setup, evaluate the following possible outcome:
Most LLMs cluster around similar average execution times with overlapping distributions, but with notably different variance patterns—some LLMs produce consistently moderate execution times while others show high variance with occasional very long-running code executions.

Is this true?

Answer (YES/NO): NO